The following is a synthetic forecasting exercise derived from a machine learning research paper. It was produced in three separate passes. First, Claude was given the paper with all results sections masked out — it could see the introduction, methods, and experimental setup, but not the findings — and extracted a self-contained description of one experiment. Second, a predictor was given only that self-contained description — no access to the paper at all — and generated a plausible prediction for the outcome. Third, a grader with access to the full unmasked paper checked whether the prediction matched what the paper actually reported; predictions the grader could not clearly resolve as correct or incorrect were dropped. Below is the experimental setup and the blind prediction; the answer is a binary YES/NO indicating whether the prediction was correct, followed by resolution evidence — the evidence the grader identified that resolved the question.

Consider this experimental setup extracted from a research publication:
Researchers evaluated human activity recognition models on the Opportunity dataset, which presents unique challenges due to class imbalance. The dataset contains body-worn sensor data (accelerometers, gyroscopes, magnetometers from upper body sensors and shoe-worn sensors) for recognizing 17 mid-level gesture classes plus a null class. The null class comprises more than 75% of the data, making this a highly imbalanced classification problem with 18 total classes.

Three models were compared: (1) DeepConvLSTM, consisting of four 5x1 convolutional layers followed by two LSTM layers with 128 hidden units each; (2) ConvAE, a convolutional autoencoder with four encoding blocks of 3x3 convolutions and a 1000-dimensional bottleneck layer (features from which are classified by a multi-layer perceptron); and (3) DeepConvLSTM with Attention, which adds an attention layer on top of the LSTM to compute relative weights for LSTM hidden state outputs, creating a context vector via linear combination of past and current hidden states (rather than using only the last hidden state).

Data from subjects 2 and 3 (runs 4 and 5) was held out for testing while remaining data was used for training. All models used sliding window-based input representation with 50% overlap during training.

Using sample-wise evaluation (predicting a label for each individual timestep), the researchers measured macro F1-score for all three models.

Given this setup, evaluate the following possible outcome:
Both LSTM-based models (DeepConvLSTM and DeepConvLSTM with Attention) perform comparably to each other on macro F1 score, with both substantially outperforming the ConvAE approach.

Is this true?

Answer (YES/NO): NO